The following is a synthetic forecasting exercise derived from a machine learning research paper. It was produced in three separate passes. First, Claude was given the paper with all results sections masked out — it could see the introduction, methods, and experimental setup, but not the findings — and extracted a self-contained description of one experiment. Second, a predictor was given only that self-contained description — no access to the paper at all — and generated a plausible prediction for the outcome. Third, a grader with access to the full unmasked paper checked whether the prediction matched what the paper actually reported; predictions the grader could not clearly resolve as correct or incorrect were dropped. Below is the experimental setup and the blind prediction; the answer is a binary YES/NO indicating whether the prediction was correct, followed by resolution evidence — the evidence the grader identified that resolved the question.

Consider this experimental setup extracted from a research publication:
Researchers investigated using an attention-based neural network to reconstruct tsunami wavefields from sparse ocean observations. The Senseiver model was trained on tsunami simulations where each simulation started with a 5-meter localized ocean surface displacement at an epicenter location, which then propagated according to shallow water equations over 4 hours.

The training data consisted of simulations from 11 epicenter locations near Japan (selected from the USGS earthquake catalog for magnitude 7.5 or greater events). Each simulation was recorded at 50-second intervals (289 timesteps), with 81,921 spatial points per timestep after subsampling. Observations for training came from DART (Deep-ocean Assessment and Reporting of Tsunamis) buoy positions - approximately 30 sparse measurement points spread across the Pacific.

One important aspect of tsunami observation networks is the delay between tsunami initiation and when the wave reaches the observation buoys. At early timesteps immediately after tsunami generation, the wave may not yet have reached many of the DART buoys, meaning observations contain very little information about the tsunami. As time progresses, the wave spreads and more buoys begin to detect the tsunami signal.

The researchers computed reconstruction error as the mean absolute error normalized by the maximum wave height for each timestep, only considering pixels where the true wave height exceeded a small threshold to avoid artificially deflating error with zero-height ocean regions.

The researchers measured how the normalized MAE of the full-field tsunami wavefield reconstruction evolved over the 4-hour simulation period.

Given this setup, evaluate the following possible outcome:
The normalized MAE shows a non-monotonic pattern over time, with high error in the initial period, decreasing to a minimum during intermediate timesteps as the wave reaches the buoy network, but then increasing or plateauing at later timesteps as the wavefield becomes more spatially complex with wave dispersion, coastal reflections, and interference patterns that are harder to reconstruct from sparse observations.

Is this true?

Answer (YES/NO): NO